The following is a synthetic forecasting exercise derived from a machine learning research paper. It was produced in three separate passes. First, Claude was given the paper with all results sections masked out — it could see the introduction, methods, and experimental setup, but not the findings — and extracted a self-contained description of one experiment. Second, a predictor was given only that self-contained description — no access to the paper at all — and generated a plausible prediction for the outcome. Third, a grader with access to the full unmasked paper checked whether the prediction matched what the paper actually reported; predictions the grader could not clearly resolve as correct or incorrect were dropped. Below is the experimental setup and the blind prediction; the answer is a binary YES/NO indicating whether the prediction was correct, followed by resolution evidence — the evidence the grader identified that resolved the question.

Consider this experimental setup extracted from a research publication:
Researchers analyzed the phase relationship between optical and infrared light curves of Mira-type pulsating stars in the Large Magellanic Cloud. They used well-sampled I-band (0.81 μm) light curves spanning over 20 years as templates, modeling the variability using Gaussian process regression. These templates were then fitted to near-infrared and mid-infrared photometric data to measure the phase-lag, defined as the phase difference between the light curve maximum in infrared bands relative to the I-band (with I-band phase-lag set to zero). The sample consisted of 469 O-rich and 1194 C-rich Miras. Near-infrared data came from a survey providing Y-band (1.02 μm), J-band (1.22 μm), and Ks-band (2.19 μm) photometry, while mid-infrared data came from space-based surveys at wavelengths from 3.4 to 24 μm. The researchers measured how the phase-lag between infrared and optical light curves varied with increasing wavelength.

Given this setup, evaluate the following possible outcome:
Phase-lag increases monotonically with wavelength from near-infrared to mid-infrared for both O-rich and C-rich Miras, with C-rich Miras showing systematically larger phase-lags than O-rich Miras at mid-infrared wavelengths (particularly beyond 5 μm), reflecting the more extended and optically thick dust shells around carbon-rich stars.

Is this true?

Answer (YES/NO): NO